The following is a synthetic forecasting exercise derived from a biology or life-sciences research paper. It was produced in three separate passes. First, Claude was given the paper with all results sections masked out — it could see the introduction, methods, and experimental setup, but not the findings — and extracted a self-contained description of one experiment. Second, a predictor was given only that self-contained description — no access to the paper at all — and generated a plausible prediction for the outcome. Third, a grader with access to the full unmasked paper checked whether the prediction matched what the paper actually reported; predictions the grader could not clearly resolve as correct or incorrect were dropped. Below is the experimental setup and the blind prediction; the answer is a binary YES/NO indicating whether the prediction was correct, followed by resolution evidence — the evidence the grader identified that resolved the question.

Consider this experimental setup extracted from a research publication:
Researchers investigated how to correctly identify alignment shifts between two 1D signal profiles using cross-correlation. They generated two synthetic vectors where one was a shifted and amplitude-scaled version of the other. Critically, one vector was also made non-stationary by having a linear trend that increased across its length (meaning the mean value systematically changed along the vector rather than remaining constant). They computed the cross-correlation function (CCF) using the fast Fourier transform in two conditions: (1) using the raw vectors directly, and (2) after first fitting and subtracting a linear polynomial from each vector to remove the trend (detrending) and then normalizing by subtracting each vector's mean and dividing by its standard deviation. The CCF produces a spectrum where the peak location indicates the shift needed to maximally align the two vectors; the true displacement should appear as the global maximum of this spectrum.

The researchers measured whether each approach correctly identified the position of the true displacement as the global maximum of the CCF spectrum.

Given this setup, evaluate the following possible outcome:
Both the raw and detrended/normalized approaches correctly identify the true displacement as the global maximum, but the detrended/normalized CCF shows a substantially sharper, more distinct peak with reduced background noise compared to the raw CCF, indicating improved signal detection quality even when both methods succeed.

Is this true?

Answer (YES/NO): NO